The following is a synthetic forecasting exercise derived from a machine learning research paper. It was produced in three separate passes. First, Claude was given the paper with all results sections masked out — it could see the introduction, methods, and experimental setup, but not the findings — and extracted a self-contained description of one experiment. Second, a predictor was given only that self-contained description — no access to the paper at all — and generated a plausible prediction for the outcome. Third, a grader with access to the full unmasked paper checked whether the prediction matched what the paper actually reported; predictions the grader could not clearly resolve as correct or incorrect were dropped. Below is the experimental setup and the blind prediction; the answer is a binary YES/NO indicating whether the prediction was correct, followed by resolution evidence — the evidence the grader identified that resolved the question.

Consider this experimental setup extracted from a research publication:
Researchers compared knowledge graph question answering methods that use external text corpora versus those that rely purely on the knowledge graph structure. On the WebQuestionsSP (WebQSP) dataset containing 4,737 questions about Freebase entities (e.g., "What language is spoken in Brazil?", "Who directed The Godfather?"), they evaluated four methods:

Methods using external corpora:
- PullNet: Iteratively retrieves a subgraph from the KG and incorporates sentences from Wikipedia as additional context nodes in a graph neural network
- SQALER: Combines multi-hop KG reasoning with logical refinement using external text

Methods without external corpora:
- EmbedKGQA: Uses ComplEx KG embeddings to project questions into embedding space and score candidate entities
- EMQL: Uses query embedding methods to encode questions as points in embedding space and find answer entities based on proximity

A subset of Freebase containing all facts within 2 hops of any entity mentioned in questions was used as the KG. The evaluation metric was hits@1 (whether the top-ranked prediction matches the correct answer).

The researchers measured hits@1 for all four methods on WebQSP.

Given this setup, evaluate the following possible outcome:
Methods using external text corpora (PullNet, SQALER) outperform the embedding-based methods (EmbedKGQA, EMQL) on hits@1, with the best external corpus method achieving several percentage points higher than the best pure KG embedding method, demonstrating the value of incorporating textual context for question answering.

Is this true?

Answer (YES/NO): NO